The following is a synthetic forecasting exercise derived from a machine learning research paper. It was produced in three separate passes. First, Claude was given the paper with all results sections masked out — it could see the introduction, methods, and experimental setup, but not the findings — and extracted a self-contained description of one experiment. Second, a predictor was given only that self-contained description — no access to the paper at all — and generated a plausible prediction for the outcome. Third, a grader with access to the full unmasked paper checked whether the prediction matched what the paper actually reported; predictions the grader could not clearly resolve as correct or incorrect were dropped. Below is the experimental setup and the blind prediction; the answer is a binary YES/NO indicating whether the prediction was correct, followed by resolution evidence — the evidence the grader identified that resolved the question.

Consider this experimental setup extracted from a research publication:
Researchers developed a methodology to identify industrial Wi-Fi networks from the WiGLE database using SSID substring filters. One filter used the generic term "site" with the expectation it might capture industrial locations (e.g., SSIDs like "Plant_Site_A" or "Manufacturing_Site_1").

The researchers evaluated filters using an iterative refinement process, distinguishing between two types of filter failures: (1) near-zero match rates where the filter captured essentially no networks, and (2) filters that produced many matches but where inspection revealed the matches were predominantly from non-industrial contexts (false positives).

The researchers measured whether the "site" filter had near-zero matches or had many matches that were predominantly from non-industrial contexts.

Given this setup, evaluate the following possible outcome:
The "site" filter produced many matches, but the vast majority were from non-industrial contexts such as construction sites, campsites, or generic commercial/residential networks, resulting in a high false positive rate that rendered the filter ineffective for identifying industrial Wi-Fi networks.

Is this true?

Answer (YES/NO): YES